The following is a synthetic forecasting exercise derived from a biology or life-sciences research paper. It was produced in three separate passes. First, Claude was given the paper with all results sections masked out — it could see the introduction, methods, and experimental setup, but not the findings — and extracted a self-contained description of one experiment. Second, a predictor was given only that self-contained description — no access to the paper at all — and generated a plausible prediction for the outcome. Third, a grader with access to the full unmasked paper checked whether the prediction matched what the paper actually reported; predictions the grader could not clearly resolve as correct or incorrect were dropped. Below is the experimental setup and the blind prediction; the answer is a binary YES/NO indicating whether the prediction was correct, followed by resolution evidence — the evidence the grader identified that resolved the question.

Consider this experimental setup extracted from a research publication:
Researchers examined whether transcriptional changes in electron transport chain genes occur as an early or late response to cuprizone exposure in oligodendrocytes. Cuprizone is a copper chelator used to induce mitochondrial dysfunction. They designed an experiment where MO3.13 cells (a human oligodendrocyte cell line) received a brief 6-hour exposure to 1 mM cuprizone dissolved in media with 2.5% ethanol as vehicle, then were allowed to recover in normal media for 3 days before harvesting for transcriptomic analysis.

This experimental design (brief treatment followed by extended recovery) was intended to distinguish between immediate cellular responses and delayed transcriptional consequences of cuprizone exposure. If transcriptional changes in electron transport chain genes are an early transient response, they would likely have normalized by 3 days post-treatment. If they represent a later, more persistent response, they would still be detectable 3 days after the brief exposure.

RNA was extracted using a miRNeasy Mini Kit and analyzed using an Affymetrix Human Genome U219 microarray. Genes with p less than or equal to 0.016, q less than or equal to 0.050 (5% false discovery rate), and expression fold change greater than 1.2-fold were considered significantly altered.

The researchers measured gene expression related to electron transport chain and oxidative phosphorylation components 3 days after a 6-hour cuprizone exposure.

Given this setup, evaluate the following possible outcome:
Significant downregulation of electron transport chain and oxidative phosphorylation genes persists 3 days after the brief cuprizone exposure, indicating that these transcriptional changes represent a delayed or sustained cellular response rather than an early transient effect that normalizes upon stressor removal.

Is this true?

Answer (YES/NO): YES